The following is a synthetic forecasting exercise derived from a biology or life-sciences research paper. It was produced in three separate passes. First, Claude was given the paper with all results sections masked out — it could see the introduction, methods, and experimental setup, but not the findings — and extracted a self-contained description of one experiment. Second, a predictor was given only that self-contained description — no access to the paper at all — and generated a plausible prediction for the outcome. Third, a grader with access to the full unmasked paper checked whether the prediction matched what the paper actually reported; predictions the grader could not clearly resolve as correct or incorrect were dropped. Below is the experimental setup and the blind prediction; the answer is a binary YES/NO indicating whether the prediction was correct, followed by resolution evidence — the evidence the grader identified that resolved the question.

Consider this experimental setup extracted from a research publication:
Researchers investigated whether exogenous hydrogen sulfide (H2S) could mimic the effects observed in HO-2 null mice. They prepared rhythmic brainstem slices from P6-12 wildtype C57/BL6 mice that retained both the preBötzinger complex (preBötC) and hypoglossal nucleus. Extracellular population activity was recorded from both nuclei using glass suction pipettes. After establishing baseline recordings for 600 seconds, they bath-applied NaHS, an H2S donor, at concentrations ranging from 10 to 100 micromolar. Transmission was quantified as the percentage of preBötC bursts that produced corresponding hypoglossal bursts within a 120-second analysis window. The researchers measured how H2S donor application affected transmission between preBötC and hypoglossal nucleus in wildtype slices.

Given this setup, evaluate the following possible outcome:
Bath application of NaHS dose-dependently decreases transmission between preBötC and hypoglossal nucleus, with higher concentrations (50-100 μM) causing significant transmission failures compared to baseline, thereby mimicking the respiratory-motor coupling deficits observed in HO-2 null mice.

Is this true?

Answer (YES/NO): YES